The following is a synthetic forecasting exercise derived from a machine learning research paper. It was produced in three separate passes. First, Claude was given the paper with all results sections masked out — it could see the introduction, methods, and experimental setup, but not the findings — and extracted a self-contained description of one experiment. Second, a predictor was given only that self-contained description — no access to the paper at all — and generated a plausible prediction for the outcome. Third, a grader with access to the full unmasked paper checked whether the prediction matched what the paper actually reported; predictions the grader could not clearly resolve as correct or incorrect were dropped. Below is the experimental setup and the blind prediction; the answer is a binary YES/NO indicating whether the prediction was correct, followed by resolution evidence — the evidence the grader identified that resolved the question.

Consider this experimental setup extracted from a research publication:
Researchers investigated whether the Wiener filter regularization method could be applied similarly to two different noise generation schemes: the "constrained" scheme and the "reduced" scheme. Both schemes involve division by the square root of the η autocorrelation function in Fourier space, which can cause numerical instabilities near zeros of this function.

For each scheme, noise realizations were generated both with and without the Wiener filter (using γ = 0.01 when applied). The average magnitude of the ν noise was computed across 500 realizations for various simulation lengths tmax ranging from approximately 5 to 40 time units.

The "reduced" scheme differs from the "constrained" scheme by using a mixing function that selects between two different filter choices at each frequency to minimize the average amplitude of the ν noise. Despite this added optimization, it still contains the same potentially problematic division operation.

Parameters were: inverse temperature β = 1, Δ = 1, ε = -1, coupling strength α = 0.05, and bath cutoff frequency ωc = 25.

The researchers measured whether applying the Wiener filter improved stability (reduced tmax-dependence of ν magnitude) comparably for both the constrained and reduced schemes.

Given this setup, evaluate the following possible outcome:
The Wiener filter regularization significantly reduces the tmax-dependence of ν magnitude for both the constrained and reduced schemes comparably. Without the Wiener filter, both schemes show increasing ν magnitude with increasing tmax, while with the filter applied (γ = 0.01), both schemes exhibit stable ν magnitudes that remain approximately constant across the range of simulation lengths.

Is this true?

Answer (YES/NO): NO